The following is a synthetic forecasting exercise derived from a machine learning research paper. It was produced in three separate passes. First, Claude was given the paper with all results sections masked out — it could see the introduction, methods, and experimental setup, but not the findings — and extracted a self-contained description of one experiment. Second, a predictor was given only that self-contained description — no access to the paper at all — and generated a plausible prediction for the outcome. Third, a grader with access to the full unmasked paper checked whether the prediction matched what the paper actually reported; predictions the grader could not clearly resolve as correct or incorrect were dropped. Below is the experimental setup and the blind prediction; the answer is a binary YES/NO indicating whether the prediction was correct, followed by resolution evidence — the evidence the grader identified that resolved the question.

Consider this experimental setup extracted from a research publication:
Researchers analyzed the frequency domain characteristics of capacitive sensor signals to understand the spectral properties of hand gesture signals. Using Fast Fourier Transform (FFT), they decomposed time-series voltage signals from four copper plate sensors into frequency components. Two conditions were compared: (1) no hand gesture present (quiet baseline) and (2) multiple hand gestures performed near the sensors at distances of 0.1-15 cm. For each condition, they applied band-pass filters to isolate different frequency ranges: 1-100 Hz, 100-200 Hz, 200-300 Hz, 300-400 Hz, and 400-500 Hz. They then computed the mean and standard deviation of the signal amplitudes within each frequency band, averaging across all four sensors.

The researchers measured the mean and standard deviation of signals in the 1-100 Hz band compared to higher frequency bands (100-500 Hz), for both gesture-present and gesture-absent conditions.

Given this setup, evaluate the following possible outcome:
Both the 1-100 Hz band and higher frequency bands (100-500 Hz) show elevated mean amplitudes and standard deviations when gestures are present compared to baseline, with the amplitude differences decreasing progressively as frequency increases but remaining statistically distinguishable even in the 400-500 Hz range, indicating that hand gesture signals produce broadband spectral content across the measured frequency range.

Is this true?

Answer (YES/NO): NO